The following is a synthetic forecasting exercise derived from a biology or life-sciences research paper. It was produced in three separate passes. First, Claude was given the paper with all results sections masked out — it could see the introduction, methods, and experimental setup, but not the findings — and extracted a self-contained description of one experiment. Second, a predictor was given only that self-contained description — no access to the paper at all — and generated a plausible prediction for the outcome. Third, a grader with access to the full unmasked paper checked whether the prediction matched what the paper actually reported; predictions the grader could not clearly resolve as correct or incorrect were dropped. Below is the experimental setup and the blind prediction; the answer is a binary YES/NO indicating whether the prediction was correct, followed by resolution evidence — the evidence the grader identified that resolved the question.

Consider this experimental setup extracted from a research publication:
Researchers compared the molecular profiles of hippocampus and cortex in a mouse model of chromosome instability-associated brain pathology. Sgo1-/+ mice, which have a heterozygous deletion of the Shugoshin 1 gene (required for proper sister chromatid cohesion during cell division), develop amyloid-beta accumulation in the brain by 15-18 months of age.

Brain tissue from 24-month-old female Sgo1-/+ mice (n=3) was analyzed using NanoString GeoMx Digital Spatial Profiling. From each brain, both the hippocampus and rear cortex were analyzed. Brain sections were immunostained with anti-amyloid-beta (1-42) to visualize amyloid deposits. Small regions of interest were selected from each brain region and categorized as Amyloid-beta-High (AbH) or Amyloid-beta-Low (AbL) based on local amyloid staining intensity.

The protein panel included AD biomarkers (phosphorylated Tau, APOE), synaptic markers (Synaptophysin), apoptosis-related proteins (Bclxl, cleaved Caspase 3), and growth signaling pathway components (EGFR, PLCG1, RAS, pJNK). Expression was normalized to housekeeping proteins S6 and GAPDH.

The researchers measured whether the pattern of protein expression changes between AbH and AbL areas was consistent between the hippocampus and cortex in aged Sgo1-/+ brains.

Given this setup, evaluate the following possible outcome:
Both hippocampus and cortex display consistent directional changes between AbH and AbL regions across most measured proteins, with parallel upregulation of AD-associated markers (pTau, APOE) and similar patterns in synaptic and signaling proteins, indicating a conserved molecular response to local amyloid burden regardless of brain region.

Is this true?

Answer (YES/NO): YES